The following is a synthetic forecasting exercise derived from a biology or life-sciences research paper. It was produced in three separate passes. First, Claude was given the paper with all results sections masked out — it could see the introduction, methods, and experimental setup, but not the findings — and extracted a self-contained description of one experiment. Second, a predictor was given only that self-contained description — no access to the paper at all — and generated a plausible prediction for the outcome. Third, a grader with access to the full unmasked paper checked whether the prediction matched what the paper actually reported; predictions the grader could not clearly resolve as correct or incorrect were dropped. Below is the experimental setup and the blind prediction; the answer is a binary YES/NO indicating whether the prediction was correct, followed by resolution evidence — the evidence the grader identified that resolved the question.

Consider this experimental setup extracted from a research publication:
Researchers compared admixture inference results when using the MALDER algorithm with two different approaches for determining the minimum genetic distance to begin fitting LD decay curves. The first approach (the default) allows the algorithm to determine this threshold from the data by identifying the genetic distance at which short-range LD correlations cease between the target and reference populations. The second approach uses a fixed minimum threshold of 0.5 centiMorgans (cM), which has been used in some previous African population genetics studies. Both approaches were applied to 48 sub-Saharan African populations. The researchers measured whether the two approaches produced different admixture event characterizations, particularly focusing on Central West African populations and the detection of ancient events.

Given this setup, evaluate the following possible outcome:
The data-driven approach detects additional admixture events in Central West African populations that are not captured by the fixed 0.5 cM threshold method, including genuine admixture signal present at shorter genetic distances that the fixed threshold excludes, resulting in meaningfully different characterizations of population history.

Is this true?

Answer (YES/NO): NO